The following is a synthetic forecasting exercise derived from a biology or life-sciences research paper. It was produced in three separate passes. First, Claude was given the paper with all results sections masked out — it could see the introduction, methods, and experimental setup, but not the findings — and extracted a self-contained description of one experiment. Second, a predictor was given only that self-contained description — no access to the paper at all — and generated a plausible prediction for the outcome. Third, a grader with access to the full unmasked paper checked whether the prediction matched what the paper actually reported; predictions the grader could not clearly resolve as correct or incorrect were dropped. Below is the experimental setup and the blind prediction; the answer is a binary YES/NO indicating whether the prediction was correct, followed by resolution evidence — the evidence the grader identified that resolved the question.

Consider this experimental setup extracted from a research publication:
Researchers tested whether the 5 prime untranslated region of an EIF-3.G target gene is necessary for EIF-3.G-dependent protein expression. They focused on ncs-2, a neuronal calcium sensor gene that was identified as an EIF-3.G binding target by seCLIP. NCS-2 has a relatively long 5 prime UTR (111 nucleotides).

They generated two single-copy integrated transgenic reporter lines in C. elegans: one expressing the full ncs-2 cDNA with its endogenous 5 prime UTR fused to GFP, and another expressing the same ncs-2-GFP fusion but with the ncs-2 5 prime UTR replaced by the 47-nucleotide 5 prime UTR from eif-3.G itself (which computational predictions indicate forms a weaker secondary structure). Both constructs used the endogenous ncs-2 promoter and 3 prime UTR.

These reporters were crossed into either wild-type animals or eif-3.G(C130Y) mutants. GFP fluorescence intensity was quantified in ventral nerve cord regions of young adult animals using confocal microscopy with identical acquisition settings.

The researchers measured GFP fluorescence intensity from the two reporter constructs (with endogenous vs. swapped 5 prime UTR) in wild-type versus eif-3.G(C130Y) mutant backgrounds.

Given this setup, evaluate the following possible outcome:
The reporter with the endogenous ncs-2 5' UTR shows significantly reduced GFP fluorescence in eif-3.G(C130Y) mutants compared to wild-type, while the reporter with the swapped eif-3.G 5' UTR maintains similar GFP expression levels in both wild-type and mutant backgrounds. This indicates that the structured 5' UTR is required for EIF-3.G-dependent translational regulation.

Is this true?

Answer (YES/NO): NO